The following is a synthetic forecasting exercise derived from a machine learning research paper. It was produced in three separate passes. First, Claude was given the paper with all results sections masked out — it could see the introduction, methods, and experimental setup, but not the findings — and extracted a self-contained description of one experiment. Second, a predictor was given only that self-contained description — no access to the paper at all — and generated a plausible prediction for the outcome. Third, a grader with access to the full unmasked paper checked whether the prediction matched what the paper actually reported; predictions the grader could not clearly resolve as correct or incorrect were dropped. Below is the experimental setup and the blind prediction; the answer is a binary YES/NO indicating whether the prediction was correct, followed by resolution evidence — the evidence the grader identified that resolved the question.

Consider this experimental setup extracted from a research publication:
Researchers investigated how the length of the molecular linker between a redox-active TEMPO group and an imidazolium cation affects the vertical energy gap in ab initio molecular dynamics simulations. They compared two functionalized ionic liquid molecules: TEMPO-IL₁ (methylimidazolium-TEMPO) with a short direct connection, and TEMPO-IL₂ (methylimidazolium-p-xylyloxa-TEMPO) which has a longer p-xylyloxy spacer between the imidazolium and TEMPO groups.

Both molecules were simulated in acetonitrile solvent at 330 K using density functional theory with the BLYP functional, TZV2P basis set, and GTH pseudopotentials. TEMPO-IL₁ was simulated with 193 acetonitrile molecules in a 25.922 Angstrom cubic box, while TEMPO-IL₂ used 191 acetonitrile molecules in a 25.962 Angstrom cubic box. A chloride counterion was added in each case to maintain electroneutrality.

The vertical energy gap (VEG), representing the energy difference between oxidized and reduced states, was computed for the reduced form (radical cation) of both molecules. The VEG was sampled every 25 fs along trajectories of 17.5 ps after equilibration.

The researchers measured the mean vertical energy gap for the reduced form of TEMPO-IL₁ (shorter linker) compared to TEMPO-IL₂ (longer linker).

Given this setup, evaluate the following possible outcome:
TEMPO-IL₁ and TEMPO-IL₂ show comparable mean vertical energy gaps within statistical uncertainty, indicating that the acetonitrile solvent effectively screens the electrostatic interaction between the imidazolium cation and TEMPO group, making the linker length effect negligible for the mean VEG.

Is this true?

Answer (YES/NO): NO